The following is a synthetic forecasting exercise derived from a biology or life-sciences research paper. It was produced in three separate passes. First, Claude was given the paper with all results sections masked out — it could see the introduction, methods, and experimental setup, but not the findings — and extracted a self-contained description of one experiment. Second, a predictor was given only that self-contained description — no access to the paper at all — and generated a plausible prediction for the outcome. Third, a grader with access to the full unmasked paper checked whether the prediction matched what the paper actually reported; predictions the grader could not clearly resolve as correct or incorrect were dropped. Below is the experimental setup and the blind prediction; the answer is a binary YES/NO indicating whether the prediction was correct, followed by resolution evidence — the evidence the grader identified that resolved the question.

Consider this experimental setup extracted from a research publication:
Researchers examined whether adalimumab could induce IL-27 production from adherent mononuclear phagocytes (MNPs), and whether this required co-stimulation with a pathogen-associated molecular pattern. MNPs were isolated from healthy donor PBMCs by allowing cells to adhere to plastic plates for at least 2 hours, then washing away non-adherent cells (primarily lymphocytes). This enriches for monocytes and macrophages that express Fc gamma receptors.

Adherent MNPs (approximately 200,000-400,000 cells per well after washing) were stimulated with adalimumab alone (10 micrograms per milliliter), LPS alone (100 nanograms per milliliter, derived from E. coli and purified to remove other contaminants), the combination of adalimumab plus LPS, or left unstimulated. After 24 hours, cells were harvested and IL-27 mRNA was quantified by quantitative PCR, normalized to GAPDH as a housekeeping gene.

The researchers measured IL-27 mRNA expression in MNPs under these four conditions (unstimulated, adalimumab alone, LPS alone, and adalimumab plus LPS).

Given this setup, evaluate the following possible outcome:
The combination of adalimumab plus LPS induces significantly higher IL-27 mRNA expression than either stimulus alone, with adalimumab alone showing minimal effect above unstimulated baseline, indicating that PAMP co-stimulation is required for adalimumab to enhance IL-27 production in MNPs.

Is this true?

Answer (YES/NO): YES